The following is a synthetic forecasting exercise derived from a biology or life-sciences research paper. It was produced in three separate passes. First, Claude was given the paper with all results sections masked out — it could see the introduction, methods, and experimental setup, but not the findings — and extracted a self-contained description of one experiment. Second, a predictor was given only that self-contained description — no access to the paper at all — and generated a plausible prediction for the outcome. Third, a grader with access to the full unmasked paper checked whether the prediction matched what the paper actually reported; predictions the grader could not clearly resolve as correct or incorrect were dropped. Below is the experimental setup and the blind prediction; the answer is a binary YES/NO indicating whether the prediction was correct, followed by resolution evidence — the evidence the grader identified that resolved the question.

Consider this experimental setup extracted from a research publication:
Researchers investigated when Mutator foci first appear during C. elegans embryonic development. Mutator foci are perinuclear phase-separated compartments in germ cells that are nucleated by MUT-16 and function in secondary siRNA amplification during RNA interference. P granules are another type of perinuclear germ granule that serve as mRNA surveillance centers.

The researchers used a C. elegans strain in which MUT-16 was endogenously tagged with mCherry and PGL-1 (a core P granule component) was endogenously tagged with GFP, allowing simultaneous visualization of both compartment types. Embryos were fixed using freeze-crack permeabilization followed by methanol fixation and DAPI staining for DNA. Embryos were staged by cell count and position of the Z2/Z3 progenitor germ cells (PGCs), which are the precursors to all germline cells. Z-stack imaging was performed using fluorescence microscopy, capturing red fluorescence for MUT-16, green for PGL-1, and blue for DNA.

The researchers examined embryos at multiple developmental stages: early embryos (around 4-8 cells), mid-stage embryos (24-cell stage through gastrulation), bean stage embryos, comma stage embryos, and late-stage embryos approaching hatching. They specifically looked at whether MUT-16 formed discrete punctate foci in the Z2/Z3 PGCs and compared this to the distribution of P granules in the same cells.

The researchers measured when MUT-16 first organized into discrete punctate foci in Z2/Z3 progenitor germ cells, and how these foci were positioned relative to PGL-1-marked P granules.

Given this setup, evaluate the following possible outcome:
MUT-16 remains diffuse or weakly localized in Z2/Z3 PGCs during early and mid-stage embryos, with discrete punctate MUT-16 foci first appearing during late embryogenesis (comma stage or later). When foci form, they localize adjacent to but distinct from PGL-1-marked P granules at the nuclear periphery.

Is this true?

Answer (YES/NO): NO